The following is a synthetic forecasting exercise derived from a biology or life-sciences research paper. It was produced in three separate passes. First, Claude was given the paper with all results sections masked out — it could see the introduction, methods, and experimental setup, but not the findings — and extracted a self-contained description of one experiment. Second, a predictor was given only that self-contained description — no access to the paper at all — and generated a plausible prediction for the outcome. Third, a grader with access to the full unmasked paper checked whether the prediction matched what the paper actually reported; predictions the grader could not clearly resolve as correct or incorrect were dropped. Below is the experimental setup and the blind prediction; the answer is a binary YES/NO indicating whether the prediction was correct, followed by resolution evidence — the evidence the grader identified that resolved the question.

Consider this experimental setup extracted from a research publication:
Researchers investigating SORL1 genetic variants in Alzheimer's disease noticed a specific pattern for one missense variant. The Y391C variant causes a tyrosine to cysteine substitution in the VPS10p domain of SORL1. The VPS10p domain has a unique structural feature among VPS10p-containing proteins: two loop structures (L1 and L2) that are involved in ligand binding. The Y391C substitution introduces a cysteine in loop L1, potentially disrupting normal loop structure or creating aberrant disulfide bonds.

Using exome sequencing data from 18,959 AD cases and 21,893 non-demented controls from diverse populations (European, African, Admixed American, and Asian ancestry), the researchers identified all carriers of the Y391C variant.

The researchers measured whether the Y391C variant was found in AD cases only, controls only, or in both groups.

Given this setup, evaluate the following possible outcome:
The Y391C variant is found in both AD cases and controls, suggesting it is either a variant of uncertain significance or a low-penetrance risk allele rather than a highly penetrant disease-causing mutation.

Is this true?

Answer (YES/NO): NO